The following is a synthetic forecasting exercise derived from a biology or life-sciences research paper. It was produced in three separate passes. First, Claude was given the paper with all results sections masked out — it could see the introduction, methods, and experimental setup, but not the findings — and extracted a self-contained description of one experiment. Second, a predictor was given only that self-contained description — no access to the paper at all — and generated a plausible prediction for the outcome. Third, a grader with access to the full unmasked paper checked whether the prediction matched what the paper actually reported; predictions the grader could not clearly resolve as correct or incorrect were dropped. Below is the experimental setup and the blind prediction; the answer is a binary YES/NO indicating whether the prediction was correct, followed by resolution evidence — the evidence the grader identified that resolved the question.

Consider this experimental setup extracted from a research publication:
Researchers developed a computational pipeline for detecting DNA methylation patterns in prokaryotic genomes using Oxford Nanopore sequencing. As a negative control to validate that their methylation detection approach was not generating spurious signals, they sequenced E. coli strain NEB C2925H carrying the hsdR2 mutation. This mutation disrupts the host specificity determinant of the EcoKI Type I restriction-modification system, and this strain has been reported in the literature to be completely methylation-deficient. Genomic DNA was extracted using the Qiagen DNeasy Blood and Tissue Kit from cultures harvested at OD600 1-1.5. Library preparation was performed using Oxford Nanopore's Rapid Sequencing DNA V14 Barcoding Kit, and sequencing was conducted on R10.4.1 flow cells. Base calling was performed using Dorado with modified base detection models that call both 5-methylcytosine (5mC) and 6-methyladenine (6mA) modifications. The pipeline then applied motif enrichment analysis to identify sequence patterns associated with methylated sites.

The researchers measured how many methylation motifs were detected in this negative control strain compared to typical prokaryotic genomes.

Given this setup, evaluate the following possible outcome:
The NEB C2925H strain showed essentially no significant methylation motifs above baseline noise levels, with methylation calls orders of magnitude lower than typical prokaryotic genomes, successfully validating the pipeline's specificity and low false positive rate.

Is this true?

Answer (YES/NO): YES